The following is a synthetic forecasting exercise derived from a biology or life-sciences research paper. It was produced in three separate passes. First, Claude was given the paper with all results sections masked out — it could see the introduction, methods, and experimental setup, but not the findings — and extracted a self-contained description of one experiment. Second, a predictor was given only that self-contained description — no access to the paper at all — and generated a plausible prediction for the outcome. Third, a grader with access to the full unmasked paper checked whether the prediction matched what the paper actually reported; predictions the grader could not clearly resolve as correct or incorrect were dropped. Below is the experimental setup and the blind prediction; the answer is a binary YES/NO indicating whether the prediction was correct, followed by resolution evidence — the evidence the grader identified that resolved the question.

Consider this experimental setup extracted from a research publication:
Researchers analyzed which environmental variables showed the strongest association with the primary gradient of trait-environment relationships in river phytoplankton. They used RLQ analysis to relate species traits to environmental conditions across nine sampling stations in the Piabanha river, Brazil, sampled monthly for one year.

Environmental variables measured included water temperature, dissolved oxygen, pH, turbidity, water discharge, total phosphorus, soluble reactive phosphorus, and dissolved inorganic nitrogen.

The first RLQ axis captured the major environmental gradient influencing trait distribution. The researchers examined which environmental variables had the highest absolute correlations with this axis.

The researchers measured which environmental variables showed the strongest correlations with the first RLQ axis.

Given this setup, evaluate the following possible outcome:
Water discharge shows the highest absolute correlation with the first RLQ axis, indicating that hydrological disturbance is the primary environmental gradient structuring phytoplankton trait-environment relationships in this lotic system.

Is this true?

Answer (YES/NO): NO